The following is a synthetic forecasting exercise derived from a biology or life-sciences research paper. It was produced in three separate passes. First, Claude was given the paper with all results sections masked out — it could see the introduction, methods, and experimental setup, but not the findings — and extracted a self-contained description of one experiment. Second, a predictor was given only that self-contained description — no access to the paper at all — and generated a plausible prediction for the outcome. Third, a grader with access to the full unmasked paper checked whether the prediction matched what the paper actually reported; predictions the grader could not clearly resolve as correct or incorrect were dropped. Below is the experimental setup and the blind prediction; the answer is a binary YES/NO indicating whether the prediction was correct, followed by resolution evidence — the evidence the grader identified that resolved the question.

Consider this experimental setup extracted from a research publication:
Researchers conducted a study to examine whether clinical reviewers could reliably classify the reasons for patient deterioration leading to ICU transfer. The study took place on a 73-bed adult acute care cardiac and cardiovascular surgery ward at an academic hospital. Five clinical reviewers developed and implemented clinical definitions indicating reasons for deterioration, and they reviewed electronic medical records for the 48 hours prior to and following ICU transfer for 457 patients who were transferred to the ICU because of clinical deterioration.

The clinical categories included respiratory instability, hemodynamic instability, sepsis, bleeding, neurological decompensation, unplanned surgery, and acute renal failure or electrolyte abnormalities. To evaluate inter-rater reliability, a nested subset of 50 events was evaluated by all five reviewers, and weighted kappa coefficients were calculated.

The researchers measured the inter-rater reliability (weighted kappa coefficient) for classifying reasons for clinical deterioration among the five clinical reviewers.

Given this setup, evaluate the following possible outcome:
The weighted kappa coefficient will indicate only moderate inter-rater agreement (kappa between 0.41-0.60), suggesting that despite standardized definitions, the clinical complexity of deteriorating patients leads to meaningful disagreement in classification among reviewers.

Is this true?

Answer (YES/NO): NO